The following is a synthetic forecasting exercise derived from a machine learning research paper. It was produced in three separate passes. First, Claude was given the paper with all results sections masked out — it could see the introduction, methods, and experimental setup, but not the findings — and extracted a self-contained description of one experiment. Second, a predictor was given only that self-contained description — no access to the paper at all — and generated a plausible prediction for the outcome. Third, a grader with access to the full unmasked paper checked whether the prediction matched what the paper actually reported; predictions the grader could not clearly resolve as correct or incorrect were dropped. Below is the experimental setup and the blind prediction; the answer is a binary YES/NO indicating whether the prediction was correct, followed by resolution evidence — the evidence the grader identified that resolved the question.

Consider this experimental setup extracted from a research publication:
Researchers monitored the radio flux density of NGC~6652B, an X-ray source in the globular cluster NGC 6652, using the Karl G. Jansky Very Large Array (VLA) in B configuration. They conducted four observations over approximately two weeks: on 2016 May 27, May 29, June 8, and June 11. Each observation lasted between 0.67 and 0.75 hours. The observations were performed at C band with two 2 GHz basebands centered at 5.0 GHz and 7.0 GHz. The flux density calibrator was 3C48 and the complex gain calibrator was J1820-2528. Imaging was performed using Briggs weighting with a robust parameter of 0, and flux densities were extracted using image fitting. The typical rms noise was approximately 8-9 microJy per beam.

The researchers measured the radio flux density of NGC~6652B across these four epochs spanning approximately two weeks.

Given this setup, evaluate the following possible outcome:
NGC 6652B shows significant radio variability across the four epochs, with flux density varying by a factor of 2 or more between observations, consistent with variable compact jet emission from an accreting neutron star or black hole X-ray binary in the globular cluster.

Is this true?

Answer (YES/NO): YES